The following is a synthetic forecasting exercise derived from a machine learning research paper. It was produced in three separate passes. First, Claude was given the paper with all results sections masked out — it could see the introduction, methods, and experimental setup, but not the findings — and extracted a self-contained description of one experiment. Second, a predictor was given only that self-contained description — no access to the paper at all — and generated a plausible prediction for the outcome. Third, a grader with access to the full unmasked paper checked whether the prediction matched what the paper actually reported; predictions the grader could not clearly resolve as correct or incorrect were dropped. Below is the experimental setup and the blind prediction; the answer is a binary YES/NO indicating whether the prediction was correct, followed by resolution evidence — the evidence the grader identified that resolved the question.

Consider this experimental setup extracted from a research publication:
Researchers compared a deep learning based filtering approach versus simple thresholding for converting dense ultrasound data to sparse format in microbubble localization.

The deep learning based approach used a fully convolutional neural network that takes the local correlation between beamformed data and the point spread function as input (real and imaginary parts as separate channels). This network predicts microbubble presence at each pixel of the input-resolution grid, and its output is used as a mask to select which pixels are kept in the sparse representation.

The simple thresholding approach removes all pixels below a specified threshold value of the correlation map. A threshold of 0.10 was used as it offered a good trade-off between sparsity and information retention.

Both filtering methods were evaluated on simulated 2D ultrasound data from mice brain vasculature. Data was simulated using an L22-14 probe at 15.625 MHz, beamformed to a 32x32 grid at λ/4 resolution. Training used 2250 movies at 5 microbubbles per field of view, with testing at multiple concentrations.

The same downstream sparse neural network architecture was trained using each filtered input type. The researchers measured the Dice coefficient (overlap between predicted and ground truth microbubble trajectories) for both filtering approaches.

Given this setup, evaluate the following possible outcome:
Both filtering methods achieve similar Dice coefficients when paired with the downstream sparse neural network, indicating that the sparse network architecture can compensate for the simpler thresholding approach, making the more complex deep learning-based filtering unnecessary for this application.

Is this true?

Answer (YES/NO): NO